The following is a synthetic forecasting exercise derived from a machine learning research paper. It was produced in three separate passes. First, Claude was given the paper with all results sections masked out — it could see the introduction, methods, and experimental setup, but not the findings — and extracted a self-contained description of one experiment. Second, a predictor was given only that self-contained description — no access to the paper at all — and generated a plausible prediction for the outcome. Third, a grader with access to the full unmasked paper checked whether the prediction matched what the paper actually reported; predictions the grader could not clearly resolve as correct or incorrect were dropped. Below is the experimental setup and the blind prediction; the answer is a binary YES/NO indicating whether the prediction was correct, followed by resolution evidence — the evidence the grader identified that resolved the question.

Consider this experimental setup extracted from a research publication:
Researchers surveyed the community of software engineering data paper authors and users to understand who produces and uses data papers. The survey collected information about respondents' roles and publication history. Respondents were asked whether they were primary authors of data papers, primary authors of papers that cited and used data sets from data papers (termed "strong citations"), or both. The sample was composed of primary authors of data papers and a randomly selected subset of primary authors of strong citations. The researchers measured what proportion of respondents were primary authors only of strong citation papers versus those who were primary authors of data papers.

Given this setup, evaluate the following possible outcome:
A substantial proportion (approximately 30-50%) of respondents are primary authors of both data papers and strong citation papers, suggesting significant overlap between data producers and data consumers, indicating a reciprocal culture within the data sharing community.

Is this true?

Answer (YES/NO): NO